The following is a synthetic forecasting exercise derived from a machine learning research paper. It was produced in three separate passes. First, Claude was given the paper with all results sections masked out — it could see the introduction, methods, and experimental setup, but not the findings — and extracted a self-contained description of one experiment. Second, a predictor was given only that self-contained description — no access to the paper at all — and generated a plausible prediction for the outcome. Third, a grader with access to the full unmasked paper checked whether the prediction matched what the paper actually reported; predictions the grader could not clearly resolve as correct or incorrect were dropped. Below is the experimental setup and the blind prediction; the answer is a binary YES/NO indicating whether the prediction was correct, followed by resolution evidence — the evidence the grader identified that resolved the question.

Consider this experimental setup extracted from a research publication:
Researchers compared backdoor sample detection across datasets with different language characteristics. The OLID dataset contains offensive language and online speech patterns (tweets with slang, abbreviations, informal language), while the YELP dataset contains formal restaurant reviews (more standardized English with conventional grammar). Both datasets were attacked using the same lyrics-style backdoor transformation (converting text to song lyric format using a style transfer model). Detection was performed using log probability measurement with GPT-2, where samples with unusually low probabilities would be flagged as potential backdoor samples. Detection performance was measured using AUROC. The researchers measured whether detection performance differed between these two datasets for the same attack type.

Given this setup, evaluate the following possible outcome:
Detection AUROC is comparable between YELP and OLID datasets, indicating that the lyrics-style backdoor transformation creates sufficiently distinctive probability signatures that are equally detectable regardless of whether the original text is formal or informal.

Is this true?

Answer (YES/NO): NO